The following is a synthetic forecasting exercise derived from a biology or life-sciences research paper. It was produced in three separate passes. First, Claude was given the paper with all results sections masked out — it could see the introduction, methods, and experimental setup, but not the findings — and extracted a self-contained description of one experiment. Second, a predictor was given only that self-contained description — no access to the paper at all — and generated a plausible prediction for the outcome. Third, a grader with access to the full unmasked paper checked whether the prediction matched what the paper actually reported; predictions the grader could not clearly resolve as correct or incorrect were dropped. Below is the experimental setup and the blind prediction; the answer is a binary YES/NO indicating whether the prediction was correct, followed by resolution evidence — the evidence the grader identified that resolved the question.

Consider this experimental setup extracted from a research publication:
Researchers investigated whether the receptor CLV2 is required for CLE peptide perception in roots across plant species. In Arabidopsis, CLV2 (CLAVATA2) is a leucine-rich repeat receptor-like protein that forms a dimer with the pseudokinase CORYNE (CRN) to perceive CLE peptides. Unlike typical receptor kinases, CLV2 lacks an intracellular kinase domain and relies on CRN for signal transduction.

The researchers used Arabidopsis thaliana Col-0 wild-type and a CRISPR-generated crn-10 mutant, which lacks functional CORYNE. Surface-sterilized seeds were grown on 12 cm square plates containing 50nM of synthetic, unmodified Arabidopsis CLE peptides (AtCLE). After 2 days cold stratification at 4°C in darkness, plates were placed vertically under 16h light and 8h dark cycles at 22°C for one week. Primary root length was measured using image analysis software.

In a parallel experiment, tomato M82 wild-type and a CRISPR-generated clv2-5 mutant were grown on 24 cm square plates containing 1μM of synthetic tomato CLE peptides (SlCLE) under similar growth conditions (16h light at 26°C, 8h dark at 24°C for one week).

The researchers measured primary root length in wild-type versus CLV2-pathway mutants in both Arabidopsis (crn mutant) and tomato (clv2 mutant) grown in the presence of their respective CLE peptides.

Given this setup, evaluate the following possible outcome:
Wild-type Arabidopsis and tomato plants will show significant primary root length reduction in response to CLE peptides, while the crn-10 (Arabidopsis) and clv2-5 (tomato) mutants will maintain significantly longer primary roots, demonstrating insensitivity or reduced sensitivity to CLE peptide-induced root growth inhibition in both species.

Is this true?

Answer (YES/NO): YES